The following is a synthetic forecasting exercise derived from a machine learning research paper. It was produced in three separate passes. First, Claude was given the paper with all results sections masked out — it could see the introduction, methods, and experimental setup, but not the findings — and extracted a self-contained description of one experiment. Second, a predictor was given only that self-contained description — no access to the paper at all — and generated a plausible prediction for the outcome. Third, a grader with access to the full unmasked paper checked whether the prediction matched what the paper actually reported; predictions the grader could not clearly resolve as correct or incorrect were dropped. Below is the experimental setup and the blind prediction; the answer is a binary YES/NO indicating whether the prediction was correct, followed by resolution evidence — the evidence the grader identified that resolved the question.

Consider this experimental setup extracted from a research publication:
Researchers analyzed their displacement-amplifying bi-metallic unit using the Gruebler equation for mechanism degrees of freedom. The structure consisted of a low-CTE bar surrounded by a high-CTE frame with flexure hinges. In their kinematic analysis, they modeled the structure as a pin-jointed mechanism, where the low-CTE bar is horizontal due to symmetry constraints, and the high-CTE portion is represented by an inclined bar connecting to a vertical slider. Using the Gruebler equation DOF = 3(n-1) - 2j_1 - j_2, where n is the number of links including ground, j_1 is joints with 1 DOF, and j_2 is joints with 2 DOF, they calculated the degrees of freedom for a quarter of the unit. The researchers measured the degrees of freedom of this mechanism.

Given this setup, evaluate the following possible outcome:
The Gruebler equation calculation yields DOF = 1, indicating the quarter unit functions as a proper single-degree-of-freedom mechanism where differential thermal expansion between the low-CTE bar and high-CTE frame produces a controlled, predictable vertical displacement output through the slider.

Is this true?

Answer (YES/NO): NO